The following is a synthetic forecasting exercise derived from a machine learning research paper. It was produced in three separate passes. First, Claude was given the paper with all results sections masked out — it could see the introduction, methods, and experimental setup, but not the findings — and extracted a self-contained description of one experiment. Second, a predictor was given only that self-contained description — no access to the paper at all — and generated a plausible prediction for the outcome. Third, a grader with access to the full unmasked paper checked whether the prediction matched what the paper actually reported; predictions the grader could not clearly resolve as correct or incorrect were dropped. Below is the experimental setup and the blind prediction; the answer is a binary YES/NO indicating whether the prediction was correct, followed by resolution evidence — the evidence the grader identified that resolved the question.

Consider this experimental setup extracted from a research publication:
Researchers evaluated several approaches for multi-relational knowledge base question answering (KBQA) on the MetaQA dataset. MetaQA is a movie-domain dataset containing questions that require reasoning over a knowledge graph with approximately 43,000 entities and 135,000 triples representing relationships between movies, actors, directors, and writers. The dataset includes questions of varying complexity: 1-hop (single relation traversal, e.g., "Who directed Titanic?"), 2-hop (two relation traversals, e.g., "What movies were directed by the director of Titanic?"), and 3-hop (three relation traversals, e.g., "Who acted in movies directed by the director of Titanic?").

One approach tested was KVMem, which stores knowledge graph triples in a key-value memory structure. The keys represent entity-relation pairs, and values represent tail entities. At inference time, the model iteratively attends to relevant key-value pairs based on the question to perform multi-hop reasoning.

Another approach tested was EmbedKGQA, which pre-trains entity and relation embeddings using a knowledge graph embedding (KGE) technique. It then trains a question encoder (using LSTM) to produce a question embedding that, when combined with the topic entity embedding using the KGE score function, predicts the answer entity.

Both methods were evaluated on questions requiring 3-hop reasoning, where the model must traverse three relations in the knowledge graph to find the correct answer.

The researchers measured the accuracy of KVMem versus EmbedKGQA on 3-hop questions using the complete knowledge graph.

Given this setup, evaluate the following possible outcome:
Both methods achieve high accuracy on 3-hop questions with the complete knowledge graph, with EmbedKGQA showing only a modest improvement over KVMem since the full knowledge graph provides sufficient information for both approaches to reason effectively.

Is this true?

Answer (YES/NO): NO